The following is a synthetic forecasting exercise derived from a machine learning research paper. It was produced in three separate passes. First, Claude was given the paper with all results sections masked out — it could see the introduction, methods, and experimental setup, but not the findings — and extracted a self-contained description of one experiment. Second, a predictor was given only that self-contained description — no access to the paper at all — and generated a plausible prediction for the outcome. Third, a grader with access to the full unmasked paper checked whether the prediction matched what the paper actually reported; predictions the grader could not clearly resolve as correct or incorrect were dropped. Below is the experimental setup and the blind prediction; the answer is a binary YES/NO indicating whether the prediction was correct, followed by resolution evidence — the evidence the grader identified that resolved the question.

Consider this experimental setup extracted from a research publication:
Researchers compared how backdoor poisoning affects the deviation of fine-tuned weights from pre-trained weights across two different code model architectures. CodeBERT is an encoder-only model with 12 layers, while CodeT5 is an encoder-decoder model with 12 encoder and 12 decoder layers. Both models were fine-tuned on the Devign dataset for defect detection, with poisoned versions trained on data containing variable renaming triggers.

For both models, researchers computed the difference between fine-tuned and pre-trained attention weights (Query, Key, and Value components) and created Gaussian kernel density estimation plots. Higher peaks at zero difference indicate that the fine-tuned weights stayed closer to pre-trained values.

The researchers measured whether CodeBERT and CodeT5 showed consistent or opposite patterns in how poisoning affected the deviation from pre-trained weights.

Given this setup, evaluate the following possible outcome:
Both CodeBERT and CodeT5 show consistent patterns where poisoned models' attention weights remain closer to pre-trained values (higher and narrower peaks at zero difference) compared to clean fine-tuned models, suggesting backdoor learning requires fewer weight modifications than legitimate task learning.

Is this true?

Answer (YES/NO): NO